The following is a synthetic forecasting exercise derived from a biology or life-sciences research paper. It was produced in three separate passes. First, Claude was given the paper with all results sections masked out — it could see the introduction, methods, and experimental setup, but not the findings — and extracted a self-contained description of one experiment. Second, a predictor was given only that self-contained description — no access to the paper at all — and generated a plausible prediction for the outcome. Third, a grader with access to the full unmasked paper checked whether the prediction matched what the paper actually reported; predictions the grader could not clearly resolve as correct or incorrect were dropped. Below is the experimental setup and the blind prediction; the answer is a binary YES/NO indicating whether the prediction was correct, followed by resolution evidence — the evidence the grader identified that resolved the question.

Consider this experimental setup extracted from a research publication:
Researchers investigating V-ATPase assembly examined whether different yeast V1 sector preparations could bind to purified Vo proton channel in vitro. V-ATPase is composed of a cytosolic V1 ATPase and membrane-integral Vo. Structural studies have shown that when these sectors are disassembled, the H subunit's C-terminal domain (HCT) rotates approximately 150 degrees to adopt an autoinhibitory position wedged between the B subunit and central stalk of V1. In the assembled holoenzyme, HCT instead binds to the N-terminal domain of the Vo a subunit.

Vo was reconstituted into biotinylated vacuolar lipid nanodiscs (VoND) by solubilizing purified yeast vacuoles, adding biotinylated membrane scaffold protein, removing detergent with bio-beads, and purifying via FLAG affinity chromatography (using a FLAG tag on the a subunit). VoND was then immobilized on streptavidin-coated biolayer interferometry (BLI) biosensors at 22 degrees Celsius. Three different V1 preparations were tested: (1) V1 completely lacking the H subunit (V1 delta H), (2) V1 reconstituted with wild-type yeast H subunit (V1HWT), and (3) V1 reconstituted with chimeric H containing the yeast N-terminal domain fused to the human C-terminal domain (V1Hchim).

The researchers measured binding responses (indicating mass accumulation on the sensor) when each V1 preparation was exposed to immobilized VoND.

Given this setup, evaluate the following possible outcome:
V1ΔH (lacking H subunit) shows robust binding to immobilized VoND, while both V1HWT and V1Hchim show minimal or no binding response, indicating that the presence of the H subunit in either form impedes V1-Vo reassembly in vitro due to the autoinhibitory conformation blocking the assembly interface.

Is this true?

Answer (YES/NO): NO